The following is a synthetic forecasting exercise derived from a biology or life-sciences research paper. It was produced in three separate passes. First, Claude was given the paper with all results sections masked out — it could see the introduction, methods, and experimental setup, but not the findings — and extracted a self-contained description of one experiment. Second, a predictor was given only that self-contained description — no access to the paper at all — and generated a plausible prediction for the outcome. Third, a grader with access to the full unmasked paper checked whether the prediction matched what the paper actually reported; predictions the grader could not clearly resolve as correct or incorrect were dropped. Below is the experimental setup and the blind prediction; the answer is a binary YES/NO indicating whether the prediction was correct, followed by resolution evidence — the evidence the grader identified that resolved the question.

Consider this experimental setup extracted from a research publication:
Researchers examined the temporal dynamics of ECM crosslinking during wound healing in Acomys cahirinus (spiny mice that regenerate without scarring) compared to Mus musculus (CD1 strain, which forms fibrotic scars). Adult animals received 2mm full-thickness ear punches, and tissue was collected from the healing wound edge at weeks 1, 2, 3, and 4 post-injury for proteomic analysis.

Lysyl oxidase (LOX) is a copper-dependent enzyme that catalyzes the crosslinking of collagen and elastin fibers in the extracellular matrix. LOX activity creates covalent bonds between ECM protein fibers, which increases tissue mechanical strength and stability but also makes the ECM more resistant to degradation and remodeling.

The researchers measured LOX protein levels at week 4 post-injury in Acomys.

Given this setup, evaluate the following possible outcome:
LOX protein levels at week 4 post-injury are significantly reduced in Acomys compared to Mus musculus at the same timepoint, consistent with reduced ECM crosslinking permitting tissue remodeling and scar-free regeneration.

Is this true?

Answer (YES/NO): NO